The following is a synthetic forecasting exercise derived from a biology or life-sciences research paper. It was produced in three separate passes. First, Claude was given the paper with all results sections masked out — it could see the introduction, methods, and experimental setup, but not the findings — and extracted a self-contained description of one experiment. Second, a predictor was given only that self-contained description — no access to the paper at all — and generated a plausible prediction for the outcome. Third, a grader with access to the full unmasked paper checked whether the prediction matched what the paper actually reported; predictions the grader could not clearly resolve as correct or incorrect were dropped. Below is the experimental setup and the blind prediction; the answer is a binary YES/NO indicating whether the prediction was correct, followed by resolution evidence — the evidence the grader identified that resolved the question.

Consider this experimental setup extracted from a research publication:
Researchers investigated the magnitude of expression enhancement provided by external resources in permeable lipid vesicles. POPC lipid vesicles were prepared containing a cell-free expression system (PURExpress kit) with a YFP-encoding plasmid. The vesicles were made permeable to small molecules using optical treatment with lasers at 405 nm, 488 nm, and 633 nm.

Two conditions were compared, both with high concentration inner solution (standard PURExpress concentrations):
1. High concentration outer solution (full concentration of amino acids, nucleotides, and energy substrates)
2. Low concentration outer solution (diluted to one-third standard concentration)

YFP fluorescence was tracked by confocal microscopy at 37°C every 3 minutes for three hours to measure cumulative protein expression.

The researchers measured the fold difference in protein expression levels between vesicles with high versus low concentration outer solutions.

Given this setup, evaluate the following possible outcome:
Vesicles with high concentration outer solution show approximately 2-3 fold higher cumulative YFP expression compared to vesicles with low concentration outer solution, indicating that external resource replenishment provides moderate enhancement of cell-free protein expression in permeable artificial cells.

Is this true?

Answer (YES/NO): NO